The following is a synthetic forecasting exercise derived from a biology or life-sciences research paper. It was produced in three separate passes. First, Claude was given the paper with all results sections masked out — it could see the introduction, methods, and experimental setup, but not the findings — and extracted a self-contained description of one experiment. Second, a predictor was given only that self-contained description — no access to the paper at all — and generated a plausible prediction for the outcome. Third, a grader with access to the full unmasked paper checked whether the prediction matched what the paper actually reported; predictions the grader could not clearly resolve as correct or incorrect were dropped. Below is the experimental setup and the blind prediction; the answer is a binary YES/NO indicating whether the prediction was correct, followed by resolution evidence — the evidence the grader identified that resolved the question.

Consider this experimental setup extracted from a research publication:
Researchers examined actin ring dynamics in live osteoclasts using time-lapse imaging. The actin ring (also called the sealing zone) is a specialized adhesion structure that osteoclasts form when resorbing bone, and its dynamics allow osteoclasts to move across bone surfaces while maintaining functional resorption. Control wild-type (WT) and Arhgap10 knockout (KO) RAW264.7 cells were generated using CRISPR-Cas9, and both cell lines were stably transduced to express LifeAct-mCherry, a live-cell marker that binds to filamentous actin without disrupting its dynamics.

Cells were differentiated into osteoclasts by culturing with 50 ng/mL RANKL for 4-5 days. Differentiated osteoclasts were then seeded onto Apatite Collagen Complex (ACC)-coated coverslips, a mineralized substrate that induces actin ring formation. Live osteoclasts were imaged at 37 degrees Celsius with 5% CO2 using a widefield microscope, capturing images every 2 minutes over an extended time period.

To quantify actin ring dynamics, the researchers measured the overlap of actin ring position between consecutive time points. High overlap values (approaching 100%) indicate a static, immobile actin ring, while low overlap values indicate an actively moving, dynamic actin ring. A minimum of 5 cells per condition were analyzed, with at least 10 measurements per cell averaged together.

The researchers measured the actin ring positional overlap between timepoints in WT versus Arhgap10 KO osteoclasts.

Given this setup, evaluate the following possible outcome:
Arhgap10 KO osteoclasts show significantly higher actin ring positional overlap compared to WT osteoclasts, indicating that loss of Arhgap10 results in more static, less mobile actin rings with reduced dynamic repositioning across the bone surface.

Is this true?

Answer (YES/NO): NO